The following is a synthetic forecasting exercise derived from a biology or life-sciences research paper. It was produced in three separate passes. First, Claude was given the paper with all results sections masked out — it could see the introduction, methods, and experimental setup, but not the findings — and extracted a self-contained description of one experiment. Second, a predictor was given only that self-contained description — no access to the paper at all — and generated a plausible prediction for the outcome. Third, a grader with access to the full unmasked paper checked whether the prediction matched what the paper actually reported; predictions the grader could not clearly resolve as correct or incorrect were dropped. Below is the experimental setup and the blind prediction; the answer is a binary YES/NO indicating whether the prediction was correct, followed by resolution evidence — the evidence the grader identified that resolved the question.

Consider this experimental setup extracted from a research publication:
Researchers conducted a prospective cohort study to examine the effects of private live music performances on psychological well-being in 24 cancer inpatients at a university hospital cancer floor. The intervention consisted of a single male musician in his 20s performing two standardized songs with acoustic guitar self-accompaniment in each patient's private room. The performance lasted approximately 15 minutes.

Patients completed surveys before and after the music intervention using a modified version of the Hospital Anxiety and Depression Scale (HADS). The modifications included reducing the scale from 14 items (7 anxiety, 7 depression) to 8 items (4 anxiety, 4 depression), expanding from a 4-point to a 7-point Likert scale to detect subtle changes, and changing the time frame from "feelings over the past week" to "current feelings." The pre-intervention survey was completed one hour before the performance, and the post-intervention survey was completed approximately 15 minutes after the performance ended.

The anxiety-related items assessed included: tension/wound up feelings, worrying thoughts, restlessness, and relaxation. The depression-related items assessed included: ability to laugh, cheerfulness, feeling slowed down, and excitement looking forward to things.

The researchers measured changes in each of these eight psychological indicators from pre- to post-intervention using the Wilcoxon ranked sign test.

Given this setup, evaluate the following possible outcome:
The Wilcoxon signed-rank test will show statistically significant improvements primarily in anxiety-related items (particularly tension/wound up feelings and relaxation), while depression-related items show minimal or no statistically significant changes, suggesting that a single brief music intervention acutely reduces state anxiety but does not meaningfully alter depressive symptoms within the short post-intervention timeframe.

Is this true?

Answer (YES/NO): NO